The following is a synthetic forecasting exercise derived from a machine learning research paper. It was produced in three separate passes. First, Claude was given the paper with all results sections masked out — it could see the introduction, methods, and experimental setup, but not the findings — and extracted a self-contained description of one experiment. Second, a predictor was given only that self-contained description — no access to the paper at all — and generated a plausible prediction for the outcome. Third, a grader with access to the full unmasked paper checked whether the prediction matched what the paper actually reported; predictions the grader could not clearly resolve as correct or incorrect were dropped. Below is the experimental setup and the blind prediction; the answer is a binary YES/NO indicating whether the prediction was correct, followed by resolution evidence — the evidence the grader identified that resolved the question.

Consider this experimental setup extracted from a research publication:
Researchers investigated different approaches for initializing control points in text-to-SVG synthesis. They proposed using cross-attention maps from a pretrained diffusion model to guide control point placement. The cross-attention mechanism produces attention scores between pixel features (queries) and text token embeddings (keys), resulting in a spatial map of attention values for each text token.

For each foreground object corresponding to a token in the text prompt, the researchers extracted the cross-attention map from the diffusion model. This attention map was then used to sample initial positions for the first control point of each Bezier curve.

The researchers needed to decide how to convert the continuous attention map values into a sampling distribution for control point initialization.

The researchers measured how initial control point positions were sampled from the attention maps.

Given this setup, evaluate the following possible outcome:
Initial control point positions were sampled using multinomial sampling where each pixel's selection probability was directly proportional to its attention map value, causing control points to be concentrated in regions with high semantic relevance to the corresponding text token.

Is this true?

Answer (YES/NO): NO